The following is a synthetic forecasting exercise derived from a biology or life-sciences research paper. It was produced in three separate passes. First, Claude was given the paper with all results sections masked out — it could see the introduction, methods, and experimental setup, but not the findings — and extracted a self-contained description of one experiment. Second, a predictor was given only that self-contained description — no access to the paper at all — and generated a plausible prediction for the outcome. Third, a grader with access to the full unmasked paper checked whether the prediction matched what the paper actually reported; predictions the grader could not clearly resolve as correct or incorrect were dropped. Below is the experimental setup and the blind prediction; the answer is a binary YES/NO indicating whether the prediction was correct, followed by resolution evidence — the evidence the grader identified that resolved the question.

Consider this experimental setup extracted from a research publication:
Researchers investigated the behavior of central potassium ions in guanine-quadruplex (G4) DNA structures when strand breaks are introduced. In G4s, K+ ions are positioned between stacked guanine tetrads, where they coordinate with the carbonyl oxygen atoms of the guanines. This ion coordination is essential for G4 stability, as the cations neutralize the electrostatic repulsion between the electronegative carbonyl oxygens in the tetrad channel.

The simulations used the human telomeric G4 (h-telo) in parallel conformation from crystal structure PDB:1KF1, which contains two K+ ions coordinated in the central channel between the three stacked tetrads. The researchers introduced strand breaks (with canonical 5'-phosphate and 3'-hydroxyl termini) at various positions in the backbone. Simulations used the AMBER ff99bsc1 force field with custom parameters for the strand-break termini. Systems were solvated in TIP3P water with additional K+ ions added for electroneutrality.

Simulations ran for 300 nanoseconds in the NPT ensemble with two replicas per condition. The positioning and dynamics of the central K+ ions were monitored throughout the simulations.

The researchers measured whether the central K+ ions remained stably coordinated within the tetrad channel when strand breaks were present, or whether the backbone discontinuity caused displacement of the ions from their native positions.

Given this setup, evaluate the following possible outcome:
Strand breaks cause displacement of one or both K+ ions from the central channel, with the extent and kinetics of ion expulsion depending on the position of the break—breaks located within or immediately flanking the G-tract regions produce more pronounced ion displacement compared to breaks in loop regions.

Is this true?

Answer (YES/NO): NO